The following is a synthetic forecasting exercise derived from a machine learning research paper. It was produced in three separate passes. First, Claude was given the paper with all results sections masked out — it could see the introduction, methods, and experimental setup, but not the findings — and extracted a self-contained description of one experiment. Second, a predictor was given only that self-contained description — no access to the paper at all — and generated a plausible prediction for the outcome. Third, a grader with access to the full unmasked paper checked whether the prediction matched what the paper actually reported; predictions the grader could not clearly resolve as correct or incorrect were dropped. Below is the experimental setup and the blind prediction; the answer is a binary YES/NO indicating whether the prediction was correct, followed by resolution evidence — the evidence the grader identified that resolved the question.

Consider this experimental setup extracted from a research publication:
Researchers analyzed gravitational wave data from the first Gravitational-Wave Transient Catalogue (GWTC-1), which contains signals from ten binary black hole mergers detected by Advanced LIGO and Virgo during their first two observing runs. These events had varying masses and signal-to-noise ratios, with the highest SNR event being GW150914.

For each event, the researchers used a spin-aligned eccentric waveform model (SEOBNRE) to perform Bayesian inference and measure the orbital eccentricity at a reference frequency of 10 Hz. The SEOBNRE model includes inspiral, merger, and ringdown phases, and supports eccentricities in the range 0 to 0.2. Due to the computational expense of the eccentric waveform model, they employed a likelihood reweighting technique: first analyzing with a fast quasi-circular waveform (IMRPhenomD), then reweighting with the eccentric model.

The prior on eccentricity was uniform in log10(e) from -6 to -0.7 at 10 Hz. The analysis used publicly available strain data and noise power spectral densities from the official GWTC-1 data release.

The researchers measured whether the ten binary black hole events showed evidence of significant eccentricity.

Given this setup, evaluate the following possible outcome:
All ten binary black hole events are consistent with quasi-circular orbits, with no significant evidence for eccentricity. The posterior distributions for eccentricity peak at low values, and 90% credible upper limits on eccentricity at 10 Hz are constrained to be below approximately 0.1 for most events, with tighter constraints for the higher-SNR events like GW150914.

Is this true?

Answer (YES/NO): YES